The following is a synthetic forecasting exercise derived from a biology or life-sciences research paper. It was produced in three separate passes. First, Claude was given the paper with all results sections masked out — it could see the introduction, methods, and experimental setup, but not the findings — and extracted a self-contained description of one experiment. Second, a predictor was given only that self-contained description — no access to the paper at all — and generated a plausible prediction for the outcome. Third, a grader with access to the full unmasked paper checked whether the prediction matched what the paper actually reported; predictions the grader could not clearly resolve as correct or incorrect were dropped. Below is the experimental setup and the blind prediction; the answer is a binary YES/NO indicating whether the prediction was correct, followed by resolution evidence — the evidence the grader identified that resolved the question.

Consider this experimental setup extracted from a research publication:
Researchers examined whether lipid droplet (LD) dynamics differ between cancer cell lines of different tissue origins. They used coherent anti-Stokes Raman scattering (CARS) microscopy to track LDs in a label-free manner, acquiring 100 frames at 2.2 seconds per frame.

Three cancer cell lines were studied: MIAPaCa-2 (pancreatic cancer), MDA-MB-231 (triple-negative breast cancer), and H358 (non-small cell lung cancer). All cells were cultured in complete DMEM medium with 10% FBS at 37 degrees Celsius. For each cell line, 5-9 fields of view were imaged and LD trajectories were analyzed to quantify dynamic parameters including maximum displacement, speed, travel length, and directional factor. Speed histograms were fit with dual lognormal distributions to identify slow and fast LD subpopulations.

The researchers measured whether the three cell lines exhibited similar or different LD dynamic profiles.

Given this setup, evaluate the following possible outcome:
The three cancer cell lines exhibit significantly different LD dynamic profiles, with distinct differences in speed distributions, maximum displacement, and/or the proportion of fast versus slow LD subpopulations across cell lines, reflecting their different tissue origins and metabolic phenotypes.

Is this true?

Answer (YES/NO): YES